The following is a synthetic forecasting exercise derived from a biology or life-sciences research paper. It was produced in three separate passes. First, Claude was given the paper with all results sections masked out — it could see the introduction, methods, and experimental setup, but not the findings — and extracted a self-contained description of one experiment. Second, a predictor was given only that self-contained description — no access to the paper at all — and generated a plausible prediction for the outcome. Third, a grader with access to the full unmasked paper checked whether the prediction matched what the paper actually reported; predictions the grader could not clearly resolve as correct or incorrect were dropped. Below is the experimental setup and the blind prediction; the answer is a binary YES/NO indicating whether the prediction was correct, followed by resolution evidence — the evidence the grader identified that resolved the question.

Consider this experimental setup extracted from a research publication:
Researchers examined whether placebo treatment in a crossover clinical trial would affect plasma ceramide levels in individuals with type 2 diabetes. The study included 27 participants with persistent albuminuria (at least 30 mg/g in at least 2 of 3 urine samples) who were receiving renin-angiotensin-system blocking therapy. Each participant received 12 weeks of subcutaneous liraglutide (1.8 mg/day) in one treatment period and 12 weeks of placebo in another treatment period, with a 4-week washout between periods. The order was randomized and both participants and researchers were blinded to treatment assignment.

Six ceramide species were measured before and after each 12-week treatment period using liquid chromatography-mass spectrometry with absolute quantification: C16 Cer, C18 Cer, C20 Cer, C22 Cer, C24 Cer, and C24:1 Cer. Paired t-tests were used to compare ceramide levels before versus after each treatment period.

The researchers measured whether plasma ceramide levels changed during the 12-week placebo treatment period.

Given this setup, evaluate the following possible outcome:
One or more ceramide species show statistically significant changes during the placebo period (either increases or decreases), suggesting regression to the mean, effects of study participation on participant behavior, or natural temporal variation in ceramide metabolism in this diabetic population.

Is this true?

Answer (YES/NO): NO